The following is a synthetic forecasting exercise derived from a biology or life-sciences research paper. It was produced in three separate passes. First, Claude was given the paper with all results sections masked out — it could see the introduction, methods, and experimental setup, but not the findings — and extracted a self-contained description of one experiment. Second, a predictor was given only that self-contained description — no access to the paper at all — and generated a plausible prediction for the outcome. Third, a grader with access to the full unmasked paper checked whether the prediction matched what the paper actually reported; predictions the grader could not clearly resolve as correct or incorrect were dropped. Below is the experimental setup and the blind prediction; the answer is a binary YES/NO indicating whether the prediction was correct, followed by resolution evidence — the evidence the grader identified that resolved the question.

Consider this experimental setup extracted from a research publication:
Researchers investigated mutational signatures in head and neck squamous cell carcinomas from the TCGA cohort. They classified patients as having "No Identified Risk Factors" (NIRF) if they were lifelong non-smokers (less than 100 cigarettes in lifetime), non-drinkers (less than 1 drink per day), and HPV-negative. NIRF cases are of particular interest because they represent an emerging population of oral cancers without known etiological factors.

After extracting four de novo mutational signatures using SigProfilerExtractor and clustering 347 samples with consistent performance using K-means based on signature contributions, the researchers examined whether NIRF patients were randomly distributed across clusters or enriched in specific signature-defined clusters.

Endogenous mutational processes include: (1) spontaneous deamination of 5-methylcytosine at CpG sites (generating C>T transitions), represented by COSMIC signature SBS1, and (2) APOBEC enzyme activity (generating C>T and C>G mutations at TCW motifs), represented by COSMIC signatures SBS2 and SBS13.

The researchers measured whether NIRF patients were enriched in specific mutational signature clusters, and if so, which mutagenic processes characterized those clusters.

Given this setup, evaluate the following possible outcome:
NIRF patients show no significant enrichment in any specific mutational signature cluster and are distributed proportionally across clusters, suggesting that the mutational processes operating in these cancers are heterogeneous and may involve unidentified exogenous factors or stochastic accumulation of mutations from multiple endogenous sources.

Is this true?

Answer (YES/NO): NO